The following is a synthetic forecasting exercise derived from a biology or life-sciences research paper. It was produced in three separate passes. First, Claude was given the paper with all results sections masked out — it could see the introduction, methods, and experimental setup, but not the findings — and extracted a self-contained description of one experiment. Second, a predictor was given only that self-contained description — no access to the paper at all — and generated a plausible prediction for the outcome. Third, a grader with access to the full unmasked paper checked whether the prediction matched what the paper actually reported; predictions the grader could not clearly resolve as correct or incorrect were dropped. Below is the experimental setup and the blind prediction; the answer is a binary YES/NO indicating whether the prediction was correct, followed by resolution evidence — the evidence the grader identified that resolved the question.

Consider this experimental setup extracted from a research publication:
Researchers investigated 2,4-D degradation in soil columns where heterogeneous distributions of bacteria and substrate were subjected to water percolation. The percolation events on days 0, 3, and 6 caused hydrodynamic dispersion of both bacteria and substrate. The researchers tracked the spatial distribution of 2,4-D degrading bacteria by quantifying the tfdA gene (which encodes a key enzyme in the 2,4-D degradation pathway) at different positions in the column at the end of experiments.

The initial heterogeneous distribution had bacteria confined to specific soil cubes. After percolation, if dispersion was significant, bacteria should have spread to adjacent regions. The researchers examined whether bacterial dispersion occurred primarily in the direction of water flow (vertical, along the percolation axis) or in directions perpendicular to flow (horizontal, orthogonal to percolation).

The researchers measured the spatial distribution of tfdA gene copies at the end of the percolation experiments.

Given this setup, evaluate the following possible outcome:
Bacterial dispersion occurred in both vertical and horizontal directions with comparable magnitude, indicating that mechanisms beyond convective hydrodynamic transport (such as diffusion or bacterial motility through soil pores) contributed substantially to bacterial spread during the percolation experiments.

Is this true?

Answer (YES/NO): NO